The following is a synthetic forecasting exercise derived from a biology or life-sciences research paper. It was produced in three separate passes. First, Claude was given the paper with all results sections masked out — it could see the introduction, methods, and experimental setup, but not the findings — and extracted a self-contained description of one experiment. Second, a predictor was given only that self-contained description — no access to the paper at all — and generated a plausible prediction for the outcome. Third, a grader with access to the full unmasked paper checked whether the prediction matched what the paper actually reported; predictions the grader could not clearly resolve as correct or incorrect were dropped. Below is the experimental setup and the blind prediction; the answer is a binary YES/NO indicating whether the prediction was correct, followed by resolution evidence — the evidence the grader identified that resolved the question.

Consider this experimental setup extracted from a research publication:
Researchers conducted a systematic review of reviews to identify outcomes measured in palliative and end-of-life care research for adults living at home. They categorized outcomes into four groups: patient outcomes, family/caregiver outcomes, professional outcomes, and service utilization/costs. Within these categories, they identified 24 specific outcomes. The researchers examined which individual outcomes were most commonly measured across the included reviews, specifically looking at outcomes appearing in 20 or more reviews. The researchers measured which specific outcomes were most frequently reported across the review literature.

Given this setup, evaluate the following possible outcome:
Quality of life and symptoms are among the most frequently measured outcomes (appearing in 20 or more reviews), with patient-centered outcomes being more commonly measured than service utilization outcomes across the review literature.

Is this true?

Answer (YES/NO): NO